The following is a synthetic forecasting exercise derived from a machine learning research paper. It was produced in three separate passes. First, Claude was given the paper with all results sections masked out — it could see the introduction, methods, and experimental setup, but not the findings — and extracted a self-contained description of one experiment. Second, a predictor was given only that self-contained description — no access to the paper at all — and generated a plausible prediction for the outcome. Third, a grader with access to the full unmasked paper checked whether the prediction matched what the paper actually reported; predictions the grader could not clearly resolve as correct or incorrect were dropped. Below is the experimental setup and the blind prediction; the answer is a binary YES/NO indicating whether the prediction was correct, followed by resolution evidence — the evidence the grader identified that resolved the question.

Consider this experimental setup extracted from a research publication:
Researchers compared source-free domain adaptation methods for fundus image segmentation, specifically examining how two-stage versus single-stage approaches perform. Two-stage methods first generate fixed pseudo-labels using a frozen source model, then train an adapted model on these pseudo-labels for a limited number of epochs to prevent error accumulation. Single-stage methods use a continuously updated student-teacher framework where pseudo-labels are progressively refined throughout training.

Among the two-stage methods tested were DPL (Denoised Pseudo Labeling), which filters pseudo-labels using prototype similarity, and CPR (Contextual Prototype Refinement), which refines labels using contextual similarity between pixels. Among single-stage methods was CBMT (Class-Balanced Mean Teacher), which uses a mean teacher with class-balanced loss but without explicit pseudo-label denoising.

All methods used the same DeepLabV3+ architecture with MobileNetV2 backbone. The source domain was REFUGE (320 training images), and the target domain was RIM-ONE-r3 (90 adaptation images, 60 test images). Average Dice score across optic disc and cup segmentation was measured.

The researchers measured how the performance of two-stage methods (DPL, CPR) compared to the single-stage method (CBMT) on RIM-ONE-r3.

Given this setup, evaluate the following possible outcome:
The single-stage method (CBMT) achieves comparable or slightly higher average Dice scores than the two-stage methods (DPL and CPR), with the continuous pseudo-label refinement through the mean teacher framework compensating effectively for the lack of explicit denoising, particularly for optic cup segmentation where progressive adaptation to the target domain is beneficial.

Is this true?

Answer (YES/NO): NO